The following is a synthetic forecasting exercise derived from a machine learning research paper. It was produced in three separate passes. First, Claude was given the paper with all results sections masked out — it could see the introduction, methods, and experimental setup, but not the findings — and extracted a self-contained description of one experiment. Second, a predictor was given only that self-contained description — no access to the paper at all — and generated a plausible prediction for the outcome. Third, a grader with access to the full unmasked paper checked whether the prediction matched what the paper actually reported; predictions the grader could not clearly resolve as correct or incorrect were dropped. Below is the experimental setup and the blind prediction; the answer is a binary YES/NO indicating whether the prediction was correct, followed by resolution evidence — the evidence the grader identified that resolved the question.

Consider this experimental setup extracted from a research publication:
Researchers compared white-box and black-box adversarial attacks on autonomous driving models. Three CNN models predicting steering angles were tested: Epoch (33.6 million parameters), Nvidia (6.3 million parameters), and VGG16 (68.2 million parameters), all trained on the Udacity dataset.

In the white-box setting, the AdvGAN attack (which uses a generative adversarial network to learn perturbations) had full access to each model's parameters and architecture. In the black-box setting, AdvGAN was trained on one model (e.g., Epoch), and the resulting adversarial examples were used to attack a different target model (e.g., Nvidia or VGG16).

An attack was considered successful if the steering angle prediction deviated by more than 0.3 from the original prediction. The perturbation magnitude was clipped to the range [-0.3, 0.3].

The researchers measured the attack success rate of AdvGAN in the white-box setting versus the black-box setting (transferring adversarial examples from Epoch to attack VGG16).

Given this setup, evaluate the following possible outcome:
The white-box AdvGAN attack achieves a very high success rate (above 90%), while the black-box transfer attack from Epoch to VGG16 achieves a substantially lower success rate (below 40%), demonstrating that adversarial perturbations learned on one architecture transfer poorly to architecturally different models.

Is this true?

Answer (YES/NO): YES